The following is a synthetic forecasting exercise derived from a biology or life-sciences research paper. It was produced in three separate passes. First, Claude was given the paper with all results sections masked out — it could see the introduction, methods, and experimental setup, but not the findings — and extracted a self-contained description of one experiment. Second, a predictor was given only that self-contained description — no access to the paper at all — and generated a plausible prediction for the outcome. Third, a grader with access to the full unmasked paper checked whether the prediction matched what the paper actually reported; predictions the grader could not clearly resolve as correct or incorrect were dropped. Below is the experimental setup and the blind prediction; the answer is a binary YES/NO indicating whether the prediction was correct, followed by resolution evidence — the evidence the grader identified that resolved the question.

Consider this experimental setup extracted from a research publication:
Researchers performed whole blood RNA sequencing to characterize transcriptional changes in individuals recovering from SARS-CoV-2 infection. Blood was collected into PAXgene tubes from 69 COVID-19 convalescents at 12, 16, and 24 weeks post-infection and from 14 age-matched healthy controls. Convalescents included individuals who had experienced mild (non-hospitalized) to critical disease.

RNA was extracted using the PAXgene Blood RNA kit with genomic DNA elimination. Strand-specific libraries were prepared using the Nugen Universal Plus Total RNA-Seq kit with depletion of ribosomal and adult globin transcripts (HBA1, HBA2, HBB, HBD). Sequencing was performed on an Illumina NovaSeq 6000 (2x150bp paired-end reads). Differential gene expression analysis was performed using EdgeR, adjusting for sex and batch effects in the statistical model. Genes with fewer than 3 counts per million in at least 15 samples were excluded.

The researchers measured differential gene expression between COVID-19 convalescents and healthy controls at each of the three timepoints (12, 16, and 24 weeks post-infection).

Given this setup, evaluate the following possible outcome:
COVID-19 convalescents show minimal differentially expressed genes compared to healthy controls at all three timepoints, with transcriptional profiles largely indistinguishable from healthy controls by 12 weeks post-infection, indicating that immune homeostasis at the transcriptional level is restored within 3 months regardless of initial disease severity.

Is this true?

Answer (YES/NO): NO